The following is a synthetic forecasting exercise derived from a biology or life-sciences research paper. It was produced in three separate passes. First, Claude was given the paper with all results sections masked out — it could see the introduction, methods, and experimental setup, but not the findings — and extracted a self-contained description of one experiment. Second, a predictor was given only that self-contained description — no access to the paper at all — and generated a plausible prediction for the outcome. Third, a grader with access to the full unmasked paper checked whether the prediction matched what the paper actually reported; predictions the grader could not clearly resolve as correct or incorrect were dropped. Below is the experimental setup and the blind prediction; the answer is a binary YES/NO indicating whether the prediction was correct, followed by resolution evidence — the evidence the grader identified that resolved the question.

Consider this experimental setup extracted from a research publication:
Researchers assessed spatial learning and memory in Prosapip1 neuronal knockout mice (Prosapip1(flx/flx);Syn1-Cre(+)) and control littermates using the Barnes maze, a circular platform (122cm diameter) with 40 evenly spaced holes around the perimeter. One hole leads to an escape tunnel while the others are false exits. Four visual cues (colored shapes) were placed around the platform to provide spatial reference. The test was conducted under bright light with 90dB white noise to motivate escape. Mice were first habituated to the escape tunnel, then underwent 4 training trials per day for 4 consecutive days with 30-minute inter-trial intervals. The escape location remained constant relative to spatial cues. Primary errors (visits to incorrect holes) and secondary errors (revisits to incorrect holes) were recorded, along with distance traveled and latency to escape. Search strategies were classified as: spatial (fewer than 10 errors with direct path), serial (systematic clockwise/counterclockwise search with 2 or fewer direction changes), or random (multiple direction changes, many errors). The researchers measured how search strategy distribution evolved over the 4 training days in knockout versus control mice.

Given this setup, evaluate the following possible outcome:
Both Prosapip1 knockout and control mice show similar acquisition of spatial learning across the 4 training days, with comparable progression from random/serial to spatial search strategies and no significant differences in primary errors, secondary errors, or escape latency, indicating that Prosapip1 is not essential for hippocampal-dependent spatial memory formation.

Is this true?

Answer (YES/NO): NO